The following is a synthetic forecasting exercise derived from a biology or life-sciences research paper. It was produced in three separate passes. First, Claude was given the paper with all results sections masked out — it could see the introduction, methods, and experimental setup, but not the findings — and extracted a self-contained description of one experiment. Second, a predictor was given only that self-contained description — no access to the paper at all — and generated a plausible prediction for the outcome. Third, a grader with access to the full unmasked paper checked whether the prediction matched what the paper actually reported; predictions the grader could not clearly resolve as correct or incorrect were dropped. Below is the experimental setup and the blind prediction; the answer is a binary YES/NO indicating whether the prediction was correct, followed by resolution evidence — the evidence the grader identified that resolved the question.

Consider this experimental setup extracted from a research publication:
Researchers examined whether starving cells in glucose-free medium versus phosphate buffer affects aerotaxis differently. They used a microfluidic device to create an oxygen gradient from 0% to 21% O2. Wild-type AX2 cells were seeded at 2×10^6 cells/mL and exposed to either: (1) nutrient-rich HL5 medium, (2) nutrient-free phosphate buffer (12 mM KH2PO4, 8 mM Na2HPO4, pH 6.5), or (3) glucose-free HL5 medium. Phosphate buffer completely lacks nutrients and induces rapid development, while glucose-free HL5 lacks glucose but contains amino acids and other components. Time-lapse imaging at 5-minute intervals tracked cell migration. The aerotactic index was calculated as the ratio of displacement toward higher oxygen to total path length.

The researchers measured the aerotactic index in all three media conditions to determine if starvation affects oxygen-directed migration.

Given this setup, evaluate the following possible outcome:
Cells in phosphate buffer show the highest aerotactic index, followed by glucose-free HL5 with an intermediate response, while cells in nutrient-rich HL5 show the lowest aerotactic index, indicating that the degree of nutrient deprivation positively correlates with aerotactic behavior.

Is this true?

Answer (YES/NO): NO